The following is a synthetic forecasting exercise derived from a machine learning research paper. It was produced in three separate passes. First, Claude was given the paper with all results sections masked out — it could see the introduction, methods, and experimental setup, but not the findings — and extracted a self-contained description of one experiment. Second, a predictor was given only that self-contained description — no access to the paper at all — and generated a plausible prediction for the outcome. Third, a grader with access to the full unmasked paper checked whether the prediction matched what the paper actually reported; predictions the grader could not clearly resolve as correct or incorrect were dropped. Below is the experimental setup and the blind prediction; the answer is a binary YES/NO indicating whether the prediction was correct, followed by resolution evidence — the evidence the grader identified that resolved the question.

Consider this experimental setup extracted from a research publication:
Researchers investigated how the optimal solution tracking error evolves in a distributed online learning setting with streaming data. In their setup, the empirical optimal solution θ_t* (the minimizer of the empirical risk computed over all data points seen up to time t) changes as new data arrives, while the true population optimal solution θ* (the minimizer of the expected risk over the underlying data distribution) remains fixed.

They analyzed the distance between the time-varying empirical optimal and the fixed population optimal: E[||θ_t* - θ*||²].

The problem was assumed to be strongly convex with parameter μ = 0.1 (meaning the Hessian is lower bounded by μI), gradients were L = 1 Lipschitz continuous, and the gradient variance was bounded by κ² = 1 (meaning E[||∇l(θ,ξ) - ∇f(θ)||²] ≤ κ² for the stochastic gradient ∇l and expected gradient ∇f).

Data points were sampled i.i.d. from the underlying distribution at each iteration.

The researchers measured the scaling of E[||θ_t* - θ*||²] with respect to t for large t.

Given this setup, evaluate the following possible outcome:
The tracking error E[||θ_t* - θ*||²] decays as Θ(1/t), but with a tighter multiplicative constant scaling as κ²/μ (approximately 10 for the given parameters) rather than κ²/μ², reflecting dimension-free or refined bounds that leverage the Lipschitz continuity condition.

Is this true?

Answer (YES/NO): NO